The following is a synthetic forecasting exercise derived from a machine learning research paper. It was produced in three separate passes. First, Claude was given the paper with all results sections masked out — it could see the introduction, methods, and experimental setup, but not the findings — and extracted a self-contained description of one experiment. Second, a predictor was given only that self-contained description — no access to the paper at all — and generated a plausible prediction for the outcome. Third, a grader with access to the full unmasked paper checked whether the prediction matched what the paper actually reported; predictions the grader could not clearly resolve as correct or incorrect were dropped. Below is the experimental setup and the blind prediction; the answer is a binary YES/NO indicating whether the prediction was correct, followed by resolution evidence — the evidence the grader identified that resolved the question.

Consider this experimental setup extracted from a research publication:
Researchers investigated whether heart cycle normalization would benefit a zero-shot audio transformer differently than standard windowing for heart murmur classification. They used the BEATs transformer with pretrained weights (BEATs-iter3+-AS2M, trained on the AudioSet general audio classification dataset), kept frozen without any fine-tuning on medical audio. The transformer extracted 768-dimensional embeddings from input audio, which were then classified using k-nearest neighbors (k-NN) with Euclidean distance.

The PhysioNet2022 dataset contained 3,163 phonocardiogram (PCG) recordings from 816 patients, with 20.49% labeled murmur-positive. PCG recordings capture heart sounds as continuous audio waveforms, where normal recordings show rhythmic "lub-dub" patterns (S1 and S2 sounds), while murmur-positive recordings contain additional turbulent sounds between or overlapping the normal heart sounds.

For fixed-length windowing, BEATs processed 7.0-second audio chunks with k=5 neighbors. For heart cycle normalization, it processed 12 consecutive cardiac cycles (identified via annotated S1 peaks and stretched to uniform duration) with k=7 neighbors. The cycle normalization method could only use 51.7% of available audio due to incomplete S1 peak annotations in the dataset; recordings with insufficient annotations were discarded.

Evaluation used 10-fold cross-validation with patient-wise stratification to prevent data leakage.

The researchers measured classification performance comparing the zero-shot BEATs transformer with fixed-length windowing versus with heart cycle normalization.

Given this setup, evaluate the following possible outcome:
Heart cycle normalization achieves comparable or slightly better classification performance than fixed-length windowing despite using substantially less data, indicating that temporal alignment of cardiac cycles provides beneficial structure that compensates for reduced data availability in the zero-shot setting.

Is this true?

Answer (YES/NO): YES